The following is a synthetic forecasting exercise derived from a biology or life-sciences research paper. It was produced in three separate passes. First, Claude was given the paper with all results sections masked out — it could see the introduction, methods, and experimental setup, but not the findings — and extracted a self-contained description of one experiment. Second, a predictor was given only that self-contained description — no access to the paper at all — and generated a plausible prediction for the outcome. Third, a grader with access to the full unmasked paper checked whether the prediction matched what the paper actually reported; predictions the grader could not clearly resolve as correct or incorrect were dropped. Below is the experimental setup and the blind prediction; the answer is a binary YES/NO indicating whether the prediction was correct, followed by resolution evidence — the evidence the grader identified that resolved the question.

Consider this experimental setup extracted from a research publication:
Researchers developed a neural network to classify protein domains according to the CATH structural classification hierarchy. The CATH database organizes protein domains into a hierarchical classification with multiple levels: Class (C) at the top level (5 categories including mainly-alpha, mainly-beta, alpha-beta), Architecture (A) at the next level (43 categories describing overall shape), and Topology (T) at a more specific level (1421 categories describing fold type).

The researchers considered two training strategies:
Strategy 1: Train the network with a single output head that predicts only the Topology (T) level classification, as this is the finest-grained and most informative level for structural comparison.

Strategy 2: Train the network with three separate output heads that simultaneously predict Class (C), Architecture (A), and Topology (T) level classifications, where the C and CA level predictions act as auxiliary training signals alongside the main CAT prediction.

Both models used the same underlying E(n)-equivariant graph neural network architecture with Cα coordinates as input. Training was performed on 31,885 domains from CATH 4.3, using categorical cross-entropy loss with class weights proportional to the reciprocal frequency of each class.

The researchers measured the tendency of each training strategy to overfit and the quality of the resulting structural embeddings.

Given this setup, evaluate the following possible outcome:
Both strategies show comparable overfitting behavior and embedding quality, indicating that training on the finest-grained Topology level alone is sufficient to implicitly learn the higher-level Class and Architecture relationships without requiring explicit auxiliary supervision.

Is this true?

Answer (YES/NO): NO